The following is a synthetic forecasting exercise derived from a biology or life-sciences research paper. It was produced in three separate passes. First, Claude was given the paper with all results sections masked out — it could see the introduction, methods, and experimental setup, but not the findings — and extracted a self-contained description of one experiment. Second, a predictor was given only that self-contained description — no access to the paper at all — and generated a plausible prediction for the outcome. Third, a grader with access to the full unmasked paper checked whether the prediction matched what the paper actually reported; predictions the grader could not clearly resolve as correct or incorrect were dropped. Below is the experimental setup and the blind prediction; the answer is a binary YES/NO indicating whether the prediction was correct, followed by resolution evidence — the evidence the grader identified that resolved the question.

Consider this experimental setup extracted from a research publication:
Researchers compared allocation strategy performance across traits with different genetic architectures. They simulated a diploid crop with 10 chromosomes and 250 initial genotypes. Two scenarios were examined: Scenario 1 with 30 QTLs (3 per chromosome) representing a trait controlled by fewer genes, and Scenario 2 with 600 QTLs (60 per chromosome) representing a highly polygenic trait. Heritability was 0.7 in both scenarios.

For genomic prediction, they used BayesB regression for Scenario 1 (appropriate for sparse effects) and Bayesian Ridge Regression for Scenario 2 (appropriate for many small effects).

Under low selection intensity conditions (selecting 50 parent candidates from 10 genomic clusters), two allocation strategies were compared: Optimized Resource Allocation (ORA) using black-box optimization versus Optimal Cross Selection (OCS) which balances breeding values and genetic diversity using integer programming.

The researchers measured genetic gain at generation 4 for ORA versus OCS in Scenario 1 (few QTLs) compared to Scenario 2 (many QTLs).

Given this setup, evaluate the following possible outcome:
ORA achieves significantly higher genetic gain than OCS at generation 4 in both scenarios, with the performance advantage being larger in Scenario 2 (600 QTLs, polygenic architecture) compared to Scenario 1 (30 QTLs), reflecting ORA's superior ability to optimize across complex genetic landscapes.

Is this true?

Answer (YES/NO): NO